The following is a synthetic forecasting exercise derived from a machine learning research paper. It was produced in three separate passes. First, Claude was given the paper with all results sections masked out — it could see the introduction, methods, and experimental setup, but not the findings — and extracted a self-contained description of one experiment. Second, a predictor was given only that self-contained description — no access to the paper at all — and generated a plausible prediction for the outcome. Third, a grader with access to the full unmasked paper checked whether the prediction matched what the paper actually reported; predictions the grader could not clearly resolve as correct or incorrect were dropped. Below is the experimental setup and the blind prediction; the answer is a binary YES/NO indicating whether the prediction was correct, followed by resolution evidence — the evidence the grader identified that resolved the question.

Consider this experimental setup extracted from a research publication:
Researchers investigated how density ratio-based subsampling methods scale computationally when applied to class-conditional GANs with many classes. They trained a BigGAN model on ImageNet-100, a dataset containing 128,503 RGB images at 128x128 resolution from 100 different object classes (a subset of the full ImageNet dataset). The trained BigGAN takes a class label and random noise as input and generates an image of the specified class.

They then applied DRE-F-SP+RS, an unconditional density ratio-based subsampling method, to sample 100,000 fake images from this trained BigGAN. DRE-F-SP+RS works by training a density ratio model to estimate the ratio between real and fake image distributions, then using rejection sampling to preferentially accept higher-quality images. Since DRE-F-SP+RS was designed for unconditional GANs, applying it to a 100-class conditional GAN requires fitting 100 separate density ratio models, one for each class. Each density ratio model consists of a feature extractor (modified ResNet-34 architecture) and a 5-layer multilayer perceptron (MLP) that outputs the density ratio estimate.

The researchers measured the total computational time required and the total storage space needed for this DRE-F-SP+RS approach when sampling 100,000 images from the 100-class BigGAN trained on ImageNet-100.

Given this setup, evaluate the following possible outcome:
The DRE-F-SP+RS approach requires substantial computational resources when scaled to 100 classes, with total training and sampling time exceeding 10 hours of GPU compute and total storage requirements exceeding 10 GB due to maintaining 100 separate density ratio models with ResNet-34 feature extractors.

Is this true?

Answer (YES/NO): YES